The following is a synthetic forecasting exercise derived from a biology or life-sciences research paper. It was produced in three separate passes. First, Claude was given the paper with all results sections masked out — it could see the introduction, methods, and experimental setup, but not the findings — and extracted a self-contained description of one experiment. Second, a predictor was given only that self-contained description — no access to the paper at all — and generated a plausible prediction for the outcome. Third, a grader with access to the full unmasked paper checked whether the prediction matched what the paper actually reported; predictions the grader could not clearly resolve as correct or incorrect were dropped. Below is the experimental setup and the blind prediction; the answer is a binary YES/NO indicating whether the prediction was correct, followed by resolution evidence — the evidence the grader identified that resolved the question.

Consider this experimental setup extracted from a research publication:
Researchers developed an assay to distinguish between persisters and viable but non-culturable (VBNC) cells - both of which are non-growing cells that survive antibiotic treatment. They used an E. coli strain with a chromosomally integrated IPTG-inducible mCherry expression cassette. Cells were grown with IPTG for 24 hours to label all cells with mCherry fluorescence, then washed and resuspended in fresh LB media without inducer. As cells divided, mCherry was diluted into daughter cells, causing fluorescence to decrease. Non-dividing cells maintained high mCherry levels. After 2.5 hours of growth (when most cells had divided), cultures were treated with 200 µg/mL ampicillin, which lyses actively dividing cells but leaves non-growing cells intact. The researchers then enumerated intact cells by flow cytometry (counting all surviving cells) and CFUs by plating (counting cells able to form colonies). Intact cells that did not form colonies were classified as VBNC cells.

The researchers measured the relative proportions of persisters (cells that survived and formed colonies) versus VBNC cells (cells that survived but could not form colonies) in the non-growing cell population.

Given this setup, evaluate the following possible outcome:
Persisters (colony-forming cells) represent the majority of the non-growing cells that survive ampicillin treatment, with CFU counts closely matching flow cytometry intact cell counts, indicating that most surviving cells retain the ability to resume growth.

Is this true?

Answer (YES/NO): NO